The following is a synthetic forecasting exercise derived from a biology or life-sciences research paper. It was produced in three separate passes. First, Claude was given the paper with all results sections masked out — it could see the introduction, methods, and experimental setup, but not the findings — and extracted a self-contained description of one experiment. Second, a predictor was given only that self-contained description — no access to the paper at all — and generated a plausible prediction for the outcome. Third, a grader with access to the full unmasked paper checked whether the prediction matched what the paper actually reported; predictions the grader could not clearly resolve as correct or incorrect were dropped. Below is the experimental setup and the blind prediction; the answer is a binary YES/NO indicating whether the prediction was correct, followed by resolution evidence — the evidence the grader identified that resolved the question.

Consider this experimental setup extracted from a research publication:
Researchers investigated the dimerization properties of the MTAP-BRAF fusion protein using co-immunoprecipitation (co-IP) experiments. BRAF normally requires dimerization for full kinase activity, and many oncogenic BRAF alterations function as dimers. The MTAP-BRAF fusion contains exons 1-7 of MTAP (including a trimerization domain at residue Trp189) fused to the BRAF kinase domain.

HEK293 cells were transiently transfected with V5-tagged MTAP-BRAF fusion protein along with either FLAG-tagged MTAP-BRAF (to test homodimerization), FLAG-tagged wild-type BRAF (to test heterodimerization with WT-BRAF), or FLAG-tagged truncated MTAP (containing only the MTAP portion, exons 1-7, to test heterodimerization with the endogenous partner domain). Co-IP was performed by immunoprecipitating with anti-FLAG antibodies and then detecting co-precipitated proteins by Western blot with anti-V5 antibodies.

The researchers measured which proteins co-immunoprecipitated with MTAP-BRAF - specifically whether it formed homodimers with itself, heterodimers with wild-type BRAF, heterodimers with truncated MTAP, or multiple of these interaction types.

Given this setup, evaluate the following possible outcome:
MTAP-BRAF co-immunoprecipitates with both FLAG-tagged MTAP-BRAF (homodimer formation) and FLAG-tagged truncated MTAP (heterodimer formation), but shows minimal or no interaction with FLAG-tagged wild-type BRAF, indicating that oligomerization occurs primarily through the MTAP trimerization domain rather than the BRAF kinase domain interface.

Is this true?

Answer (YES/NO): NO